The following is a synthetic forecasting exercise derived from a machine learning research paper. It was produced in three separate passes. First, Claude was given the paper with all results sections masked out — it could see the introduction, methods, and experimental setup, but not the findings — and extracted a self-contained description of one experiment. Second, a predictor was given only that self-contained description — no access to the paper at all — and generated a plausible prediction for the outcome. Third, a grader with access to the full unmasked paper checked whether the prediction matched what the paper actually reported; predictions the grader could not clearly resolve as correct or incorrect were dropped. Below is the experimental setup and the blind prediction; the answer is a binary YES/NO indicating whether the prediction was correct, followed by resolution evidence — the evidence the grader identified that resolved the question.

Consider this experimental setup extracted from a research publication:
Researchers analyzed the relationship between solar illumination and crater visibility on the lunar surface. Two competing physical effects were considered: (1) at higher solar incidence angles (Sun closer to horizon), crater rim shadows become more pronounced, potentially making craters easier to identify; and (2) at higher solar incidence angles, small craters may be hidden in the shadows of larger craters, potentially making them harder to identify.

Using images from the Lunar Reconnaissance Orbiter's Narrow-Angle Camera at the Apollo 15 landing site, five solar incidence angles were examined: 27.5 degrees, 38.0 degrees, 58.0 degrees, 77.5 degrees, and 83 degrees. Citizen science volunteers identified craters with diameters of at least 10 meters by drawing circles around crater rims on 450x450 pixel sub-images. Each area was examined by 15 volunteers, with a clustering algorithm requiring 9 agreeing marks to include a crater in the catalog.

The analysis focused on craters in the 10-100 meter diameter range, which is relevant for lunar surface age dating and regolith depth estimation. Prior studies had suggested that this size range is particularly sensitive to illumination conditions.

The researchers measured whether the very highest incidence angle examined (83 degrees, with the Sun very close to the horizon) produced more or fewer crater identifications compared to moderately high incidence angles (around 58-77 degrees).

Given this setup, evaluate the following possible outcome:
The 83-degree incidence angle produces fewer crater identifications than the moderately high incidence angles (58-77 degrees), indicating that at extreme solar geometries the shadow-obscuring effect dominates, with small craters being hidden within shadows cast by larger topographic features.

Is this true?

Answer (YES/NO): NO